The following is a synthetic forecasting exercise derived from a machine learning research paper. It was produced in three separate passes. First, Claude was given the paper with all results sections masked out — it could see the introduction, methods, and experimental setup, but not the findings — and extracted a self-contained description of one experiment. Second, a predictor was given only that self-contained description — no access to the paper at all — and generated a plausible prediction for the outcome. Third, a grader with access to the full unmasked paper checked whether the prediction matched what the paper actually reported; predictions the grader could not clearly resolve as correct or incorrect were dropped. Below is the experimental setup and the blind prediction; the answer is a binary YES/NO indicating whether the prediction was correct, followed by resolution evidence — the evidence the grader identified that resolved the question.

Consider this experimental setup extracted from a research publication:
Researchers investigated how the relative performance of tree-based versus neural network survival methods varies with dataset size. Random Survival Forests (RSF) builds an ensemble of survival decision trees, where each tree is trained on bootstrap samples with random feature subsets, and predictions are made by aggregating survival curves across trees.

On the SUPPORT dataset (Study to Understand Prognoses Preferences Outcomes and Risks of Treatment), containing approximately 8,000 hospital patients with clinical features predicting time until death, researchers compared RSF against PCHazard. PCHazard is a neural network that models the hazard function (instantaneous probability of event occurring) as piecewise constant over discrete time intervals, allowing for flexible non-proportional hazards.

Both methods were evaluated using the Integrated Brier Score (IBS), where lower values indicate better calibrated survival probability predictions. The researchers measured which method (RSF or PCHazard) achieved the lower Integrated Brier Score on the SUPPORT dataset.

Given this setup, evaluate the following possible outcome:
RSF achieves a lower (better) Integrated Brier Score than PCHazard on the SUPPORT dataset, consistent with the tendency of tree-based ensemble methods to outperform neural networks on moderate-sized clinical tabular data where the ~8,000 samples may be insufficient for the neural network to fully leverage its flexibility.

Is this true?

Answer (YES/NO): YES